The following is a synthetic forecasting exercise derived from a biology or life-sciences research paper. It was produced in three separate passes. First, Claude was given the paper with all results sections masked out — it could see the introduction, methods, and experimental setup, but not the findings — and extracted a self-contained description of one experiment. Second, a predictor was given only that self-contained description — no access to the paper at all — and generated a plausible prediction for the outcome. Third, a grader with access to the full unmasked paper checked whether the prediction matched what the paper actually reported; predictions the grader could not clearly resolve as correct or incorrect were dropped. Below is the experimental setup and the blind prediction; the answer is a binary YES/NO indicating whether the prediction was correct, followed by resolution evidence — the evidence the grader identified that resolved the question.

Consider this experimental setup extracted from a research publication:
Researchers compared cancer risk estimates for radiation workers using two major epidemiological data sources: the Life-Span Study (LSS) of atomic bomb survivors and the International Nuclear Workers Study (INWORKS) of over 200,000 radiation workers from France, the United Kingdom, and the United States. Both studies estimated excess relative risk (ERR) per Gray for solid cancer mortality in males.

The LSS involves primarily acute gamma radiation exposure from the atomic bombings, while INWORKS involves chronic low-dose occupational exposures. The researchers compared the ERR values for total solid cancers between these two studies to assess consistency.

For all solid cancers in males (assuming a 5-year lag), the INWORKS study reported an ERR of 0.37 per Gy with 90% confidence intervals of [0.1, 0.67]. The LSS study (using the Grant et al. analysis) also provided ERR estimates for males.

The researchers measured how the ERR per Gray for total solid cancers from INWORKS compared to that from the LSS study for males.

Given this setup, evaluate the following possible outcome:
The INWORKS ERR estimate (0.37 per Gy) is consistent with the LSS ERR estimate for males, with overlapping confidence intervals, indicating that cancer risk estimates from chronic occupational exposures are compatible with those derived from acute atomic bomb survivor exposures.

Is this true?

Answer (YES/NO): YES